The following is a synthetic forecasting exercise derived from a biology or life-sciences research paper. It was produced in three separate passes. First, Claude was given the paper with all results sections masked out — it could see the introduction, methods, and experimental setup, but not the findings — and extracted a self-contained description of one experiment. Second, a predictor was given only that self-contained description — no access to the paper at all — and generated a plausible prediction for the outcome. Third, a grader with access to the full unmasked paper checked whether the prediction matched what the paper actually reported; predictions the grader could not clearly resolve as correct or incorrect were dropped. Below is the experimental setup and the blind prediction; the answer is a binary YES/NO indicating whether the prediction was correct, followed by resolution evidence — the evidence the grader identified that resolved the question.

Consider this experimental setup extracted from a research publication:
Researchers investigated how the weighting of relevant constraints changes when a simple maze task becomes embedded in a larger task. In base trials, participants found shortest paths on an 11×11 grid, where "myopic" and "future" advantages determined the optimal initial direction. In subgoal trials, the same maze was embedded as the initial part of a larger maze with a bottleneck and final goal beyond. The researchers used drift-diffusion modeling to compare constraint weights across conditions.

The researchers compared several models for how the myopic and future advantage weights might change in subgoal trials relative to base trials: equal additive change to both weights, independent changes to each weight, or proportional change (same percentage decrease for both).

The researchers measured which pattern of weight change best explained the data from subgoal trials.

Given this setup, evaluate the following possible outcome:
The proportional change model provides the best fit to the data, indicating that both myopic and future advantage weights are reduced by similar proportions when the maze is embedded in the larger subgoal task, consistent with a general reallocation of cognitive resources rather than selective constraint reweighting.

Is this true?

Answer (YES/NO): YES